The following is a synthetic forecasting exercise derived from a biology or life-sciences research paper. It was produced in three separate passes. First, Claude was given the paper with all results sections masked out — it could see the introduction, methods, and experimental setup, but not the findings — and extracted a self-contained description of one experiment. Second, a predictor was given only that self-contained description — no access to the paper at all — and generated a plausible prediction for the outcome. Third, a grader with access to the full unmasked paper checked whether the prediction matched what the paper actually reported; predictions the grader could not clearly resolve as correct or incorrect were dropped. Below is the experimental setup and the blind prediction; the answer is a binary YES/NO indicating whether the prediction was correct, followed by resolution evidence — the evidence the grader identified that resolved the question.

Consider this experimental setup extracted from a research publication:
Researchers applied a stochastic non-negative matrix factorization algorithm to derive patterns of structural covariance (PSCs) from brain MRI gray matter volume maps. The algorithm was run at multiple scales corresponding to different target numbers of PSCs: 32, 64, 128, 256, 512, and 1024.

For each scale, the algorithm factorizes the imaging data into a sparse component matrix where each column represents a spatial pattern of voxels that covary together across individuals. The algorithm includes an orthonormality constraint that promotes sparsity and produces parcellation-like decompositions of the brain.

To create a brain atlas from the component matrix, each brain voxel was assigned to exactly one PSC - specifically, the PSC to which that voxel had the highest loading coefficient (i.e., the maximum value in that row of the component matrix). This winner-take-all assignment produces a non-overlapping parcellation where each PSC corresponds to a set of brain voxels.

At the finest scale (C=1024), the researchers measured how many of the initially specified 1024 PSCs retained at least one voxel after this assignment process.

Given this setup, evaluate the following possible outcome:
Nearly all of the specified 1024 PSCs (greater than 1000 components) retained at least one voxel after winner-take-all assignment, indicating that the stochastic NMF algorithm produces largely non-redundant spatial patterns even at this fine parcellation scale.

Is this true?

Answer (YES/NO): YES